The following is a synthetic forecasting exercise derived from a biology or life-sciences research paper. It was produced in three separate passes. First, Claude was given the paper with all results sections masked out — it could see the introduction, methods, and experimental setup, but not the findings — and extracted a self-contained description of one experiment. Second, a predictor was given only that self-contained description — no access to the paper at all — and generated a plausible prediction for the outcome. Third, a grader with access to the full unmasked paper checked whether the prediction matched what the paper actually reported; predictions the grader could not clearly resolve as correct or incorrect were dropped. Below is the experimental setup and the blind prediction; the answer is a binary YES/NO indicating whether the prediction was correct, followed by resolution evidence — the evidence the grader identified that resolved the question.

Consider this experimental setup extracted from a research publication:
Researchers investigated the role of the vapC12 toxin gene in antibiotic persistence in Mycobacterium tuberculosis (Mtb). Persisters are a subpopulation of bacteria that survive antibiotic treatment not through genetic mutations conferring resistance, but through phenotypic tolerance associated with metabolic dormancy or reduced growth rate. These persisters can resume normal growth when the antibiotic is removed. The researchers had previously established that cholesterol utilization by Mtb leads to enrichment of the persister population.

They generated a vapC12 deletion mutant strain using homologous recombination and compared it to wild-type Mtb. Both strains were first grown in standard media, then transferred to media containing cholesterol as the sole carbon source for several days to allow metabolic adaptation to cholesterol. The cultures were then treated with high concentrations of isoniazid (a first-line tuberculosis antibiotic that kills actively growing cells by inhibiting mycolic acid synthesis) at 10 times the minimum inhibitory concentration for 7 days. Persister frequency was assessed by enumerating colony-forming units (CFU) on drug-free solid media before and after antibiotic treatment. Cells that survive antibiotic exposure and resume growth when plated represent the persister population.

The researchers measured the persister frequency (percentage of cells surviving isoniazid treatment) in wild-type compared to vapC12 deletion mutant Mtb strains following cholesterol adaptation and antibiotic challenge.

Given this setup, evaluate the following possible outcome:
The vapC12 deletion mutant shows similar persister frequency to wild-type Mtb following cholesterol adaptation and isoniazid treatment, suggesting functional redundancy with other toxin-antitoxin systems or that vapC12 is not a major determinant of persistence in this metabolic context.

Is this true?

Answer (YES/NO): NO